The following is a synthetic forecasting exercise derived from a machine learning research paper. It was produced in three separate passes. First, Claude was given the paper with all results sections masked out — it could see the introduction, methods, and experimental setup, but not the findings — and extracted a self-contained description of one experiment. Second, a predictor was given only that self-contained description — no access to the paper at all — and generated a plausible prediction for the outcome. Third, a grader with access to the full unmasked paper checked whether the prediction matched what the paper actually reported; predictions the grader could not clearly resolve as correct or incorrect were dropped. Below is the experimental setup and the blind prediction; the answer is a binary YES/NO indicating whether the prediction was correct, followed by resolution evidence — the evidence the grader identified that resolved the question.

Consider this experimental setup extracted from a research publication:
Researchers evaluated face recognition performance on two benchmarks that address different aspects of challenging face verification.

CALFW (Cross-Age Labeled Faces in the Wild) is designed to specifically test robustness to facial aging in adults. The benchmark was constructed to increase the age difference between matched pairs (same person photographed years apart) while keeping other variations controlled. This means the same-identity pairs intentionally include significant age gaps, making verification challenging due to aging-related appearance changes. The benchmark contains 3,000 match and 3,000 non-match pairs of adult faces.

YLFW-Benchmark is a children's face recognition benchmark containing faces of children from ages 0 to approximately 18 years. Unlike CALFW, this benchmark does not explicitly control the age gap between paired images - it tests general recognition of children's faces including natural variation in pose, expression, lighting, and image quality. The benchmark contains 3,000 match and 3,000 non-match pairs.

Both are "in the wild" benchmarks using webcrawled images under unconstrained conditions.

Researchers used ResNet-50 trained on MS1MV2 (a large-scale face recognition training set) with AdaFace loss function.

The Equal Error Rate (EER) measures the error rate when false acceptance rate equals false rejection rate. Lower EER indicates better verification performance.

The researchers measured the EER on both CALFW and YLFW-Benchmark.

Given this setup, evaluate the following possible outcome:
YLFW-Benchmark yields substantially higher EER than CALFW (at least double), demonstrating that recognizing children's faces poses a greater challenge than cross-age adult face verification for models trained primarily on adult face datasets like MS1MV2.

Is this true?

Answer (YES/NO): NO